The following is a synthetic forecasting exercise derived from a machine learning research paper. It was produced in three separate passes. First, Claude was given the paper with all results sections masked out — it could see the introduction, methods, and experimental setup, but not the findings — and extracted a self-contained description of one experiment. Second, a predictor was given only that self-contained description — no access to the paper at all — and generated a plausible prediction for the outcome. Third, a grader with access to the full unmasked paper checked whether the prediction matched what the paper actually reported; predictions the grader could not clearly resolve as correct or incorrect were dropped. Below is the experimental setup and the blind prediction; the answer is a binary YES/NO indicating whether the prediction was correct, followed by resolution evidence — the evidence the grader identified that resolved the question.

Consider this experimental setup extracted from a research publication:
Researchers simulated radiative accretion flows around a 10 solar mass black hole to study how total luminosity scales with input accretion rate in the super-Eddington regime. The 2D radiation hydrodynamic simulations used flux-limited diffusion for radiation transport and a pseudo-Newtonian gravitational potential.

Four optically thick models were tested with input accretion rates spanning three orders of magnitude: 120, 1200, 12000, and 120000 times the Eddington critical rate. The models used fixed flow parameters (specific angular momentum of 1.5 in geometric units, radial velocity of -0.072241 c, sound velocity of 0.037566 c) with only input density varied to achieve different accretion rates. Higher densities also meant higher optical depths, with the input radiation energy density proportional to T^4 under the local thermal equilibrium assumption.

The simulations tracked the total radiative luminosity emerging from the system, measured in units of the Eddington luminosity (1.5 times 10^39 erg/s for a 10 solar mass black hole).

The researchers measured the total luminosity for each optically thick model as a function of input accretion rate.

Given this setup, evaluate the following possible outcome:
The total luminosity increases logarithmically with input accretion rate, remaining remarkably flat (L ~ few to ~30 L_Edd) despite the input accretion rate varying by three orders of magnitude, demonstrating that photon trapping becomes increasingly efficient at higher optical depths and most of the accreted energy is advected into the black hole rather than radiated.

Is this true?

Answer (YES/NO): NO